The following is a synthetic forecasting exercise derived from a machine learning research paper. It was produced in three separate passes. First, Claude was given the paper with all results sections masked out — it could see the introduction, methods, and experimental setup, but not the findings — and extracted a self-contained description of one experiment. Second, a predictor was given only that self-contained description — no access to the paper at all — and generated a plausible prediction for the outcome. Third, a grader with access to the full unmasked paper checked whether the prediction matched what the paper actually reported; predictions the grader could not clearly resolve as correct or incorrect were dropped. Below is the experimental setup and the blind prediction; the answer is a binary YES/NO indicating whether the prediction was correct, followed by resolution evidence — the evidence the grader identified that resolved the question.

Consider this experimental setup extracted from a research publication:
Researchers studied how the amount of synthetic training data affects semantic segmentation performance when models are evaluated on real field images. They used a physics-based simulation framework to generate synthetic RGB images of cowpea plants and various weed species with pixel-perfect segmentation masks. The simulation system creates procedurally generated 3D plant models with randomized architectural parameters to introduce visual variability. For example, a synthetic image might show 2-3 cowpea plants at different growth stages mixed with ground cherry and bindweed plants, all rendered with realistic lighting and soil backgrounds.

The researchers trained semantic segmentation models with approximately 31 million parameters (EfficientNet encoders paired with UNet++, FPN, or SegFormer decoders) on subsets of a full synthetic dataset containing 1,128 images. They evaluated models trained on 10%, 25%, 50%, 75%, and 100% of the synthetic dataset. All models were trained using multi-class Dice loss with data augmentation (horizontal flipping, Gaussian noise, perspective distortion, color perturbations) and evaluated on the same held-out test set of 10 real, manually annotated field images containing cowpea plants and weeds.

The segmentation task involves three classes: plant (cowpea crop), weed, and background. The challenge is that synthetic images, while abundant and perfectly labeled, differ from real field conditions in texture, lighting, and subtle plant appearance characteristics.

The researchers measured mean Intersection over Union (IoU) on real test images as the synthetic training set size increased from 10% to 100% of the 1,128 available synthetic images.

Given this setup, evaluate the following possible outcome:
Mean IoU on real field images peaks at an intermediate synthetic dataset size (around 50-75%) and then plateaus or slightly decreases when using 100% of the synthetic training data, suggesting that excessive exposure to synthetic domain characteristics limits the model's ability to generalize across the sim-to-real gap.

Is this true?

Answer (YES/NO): NO